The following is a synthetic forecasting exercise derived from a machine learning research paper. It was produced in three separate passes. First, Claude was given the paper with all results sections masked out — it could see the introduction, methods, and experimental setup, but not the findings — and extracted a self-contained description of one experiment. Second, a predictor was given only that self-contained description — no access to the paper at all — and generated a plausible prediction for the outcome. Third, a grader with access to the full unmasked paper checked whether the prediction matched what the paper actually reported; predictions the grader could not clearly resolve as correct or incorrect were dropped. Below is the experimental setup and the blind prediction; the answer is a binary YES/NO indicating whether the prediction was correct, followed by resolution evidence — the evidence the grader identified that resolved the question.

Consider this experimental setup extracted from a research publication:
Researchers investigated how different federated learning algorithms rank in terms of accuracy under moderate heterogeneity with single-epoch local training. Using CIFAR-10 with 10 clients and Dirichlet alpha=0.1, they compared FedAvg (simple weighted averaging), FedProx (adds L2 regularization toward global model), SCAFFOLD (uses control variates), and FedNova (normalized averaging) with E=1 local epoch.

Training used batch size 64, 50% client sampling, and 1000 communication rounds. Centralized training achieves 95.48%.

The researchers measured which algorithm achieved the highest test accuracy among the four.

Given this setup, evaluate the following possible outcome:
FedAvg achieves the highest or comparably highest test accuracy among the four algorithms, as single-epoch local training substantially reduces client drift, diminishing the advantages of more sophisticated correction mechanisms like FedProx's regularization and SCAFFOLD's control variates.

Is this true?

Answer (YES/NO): NO